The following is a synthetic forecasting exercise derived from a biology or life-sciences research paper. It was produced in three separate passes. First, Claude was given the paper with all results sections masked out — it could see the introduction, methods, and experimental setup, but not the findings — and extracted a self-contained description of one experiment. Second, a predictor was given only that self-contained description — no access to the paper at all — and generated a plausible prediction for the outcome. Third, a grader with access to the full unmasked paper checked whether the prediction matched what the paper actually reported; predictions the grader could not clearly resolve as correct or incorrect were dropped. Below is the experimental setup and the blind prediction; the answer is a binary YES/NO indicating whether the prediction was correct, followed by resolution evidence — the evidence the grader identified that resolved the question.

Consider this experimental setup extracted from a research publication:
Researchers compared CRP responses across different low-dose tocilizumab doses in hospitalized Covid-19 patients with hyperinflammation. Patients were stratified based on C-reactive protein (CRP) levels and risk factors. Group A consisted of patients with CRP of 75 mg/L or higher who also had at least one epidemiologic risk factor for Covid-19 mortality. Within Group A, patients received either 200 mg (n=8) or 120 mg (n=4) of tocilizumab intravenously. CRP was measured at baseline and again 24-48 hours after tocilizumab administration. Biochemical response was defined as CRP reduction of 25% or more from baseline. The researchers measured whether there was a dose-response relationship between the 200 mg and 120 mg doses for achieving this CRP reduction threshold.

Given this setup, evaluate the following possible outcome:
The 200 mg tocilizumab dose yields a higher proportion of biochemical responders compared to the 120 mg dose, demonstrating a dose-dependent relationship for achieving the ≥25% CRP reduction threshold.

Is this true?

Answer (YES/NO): NO